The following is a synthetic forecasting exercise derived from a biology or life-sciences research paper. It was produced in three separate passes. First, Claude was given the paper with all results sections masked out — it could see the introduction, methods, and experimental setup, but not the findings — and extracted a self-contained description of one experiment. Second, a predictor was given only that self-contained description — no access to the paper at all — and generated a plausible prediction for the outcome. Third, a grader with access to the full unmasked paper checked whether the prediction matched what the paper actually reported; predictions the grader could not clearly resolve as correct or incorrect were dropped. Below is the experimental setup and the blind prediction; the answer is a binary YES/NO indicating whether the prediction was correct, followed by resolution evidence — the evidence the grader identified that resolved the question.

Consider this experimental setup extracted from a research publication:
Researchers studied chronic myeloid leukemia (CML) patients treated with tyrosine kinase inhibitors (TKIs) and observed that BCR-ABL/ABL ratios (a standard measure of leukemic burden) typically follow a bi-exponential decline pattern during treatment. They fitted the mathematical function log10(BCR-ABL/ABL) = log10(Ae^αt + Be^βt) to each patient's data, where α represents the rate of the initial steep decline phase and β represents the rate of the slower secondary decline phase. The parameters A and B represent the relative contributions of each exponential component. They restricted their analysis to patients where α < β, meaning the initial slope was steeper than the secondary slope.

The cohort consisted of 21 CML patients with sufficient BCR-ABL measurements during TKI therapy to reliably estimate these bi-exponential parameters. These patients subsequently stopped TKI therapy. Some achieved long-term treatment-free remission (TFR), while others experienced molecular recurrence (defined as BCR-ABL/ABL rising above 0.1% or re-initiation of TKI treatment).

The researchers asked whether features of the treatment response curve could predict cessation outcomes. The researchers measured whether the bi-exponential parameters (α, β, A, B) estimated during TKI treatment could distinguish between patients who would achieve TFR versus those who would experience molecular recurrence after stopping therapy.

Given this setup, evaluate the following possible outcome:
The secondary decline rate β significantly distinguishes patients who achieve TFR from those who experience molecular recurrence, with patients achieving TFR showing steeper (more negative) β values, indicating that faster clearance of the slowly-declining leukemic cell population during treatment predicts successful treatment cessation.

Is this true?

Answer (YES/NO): NO